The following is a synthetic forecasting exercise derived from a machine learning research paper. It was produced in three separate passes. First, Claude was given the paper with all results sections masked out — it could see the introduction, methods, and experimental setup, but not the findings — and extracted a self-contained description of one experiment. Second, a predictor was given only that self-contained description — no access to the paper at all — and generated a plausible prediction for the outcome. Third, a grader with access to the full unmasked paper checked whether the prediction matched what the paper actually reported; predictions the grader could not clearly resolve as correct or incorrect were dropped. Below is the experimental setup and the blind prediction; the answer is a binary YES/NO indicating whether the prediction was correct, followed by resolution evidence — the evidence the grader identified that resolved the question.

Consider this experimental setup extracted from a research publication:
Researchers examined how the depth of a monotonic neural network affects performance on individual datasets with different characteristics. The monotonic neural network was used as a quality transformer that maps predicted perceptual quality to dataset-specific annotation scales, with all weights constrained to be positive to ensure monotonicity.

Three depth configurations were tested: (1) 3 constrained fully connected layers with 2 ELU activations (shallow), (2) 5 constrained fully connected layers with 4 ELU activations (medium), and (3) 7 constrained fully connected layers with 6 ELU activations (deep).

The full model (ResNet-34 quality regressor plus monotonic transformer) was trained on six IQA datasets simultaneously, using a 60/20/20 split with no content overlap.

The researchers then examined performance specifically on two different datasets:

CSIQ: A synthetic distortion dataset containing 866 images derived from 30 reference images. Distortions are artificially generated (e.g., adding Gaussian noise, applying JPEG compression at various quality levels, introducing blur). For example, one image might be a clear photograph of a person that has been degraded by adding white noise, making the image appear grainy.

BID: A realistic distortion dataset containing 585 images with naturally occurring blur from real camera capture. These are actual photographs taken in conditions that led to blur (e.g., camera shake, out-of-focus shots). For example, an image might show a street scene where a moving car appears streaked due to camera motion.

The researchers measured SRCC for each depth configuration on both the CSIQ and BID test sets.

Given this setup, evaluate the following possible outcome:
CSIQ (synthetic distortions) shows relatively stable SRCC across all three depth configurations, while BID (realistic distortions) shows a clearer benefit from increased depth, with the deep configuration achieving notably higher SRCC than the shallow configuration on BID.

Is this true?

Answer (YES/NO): NO